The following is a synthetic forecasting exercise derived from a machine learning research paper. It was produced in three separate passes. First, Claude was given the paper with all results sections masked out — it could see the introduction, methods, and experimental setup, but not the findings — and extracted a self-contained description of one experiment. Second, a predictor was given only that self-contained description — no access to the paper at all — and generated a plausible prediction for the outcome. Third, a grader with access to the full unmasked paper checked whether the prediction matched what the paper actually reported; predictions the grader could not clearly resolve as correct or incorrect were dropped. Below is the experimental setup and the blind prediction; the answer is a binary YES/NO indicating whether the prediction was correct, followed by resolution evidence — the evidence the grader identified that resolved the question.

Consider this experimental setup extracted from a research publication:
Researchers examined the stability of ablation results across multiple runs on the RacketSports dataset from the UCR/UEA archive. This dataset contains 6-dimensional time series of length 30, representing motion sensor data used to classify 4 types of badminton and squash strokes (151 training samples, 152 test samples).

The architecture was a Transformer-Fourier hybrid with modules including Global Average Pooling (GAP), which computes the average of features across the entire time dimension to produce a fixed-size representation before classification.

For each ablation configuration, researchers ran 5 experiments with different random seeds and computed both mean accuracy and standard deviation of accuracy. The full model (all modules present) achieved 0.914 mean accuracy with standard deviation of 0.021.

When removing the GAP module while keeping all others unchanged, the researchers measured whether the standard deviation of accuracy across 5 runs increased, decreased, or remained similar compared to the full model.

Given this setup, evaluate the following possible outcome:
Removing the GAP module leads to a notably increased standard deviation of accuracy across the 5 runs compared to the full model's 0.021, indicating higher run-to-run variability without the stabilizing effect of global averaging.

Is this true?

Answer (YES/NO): NO